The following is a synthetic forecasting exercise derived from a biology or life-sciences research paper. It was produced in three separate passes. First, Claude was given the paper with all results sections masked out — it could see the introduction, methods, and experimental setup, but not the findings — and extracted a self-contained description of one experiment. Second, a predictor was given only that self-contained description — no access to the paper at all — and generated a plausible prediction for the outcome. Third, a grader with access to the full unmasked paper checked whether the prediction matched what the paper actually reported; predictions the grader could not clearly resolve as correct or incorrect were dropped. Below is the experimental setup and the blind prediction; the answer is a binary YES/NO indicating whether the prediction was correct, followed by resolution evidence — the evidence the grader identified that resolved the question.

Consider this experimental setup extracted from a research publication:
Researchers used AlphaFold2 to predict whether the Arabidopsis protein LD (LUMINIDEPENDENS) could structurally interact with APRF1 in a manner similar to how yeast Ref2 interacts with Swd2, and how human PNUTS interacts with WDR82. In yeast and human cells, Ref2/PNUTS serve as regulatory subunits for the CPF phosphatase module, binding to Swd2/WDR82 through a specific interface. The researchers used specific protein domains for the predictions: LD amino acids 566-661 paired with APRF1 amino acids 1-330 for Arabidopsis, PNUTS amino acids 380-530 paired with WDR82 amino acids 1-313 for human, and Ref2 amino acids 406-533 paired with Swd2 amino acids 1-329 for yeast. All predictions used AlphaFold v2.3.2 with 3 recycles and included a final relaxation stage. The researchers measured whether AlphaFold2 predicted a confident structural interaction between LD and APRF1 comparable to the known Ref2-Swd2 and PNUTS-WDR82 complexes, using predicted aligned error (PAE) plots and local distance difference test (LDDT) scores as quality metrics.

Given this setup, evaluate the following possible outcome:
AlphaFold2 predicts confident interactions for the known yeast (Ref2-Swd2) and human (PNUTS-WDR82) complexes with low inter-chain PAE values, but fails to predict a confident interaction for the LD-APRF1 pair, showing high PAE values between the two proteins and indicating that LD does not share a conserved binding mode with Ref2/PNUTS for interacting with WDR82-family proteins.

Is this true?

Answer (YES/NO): NO